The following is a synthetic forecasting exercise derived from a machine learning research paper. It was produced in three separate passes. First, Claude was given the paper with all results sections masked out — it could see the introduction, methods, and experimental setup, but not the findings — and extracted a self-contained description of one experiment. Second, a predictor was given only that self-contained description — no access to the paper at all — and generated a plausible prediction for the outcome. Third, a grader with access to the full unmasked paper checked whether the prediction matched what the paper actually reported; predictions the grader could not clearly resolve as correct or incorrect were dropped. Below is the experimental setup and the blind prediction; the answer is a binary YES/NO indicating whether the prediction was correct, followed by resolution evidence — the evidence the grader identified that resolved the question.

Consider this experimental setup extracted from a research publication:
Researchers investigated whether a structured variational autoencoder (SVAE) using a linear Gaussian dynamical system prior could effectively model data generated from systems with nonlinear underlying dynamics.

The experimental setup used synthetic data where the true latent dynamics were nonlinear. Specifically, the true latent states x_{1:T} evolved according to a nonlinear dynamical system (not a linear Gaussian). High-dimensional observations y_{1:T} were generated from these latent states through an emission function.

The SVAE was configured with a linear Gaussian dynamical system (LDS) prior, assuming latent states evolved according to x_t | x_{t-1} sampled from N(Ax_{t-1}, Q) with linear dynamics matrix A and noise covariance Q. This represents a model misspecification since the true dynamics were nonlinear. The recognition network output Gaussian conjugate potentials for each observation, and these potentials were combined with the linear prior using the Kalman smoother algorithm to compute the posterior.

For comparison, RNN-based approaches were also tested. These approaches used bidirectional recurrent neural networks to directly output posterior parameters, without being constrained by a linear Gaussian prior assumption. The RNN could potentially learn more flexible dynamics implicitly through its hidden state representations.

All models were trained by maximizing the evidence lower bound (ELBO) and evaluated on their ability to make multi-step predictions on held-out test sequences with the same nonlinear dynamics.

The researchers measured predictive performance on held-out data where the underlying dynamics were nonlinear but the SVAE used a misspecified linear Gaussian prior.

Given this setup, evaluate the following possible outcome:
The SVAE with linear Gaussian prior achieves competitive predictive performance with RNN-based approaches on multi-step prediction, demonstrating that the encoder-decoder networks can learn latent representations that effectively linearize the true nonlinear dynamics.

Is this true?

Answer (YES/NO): YES